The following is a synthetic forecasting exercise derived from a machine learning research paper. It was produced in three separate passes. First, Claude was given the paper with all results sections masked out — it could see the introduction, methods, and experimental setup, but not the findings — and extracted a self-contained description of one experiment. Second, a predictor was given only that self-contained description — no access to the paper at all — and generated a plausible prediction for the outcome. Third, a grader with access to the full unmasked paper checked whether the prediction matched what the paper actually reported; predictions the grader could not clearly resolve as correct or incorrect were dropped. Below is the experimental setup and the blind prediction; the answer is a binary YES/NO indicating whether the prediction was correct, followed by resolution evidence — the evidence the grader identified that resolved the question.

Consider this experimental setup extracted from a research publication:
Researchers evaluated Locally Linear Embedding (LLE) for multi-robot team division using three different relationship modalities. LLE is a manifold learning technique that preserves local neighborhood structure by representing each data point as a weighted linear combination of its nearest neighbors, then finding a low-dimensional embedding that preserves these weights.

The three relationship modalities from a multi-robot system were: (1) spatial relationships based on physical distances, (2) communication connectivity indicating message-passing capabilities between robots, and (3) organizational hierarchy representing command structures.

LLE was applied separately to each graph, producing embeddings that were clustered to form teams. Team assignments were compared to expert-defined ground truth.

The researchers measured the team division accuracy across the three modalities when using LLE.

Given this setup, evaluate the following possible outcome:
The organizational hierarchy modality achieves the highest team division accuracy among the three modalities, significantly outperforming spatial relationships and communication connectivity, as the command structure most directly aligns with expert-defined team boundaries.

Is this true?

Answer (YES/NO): NO